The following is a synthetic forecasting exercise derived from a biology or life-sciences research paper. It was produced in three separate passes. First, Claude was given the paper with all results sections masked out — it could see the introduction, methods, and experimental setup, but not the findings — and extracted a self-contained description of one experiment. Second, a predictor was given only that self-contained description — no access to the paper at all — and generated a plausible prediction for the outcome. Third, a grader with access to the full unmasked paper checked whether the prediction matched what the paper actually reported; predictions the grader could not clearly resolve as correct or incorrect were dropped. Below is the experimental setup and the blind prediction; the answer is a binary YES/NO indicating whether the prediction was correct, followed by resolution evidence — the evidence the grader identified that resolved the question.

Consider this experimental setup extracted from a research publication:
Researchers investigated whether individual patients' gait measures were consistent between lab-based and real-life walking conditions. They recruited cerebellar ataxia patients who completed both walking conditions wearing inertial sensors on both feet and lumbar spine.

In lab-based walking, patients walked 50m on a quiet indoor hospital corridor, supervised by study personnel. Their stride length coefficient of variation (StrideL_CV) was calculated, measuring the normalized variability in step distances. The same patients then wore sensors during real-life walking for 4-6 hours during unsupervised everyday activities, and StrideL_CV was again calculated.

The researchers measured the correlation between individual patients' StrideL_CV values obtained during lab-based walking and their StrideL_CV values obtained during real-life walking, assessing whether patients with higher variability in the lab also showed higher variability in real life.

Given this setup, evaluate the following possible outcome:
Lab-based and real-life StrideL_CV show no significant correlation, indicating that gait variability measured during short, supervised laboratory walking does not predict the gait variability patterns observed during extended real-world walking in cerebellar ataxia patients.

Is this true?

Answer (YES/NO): NO